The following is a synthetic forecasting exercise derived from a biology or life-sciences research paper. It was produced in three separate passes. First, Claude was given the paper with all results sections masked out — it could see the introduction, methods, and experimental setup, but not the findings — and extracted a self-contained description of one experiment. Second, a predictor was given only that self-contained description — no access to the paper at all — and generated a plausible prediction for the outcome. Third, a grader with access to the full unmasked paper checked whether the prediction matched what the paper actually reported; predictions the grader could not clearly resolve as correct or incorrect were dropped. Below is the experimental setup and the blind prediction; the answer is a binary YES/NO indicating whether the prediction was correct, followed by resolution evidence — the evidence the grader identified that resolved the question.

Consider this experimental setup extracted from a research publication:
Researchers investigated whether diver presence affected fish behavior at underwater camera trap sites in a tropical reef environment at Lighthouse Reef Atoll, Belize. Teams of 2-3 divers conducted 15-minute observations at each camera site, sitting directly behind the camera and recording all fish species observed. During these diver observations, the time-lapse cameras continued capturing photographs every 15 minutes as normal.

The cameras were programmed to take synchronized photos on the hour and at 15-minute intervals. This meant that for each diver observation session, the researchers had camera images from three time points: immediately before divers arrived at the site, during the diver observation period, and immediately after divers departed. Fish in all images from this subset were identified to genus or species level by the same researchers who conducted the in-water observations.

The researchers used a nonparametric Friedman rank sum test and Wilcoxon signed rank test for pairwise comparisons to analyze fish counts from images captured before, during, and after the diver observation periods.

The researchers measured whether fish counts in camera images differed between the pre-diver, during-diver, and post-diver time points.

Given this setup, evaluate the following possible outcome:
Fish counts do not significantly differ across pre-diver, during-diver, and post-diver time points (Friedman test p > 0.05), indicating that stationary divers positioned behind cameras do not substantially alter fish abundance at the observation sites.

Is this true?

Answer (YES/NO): NO